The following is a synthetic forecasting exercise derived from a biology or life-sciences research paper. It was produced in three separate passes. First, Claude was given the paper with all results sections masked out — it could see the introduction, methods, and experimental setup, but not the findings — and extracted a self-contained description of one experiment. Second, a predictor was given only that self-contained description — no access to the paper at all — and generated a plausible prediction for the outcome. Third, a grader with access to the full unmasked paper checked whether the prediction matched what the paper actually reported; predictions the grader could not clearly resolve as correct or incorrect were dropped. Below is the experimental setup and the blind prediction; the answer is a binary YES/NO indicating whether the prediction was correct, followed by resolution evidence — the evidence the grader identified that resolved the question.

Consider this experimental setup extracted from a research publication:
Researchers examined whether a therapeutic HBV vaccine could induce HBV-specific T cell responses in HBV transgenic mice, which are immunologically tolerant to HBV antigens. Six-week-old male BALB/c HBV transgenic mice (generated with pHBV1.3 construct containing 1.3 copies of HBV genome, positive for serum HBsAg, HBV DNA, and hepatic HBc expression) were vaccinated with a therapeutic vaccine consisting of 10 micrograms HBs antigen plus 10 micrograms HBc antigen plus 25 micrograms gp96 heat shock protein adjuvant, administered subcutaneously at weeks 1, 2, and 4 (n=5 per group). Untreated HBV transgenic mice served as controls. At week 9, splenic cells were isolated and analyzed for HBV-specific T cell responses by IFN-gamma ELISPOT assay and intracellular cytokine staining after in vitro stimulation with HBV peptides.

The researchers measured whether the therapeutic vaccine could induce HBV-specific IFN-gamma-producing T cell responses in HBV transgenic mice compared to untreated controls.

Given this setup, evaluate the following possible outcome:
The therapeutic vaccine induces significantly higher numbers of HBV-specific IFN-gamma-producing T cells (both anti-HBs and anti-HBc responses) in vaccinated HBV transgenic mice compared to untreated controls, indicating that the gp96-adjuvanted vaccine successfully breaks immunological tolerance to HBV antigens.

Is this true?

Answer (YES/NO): YES